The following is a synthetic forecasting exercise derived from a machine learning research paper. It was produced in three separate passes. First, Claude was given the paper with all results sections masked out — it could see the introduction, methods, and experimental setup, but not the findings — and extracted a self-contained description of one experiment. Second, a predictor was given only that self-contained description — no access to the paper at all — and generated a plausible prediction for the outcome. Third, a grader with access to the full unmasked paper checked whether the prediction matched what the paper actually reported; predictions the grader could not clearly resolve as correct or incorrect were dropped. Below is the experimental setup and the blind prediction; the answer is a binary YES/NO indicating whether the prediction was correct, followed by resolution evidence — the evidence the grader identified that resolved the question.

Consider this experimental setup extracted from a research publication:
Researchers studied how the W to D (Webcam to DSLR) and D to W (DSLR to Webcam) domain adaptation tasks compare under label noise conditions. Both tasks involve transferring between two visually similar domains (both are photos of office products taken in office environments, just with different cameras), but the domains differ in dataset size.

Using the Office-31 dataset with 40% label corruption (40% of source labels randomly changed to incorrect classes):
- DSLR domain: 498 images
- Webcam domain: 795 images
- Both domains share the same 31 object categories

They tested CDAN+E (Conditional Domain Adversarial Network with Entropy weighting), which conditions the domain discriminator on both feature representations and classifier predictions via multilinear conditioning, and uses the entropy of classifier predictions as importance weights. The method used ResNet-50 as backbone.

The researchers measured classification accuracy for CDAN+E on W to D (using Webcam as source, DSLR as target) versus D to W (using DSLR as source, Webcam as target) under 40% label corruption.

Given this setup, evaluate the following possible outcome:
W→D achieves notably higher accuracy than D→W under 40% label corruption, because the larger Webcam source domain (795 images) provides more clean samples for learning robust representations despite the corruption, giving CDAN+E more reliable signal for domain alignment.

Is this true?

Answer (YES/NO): YES